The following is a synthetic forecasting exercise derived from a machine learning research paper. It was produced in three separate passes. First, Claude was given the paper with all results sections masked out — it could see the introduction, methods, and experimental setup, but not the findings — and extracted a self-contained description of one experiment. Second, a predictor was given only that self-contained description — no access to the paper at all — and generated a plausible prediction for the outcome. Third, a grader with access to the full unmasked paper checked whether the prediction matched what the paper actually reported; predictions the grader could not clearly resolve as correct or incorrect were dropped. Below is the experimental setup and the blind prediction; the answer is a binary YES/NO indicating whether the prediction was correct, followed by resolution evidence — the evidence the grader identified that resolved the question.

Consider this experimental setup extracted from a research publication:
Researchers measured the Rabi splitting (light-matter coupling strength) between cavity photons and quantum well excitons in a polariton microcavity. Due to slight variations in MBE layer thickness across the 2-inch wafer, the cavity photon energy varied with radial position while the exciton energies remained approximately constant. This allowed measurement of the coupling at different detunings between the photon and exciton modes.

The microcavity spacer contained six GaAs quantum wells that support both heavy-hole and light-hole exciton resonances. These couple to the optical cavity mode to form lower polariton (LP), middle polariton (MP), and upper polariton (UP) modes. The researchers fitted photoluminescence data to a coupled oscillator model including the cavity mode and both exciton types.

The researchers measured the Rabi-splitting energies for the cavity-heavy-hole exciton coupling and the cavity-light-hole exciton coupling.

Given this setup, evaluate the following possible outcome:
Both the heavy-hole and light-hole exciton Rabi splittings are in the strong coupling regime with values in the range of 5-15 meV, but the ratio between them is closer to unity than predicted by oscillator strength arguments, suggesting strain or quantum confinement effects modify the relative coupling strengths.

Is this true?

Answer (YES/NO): NO